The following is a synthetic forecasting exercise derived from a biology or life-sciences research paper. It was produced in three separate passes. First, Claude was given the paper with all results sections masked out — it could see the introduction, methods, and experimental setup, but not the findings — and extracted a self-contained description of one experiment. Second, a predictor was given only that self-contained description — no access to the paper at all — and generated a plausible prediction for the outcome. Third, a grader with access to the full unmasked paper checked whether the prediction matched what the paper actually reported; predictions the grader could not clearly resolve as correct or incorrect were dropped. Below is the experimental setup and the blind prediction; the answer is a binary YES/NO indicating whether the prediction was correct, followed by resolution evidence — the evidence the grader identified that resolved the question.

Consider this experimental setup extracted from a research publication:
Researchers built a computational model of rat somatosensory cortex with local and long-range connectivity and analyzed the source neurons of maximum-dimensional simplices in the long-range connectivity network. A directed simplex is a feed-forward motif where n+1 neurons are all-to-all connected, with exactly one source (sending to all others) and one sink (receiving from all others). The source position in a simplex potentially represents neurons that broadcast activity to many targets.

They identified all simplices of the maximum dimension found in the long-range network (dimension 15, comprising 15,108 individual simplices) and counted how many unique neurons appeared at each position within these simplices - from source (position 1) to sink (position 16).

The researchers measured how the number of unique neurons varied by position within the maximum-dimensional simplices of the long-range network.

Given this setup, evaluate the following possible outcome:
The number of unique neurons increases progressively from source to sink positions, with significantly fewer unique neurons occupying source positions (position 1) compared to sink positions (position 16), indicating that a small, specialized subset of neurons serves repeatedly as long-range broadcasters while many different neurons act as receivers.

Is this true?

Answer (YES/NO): YES